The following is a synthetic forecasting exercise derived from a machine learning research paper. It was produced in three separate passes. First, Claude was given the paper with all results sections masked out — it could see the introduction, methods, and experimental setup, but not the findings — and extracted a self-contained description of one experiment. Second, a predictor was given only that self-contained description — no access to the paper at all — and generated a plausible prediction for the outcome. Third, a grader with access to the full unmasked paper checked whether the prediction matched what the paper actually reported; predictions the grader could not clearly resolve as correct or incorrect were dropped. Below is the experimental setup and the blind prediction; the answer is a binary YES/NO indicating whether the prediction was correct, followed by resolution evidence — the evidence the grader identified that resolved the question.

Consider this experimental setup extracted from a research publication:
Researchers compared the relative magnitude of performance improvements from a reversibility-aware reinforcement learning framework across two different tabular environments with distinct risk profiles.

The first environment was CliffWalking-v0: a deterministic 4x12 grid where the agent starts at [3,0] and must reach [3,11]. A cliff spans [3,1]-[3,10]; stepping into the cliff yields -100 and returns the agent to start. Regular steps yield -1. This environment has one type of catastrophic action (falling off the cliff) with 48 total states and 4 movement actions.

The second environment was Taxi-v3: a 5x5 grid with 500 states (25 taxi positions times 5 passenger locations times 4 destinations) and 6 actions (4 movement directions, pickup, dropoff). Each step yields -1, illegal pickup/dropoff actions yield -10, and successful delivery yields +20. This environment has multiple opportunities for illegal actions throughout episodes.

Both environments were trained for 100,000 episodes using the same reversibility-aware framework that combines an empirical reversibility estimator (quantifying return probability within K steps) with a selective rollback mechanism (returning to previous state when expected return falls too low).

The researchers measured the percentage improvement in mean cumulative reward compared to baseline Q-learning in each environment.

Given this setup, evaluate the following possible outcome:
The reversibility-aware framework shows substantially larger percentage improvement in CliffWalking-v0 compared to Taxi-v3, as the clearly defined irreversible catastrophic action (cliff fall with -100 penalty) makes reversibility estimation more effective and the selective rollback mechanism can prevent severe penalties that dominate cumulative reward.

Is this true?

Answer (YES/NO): NO